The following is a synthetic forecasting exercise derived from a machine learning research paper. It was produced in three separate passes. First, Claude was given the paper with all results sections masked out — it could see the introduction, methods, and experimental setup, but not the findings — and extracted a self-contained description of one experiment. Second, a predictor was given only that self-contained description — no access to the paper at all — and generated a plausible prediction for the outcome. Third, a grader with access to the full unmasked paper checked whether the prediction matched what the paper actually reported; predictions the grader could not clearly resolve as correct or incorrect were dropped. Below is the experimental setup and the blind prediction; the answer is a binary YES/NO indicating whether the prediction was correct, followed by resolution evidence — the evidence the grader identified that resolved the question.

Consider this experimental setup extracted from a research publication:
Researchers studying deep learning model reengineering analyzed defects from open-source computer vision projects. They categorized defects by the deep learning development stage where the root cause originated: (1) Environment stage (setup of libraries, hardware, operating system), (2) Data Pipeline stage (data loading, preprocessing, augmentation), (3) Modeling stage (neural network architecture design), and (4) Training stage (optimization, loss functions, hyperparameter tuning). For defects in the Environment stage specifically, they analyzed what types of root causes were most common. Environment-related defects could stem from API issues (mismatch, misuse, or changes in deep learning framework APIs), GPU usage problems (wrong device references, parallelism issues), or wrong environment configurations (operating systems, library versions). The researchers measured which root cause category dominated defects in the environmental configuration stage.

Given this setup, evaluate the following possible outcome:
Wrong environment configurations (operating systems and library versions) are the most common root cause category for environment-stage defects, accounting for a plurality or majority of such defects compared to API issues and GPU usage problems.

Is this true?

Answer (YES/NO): NO